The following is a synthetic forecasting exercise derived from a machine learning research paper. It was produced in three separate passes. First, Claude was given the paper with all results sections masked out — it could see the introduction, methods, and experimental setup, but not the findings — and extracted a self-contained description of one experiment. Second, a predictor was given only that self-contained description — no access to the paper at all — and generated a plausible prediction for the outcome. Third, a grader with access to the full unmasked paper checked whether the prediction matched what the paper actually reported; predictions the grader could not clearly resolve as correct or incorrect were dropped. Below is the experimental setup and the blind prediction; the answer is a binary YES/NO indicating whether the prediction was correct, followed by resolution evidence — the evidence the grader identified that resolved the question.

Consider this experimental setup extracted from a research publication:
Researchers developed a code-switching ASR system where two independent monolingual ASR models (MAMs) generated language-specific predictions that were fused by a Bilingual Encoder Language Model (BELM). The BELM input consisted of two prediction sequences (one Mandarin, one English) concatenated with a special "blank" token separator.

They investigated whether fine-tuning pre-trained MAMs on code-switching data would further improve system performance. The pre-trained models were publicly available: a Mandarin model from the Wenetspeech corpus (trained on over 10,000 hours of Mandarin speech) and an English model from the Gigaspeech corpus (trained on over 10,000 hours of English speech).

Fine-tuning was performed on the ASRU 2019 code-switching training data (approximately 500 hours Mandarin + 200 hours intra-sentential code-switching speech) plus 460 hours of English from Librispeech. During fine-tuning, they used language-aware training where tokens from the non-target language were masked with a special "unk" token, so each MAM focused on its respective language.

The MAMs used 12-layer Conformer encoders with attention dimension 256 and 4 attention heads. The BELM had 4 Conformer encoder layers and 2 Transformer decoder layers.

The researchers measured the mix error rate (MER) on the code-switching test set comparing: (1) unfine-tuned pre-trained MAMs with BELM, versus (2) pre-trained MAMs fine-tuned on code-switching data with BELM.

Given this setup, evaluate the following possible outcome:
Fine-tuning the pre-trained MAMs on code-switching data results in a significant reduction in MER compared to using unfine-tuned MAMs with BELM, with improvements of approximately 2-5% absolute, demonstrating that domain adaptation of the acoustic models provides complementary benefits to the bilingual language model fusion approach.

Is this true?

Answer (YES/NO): NO